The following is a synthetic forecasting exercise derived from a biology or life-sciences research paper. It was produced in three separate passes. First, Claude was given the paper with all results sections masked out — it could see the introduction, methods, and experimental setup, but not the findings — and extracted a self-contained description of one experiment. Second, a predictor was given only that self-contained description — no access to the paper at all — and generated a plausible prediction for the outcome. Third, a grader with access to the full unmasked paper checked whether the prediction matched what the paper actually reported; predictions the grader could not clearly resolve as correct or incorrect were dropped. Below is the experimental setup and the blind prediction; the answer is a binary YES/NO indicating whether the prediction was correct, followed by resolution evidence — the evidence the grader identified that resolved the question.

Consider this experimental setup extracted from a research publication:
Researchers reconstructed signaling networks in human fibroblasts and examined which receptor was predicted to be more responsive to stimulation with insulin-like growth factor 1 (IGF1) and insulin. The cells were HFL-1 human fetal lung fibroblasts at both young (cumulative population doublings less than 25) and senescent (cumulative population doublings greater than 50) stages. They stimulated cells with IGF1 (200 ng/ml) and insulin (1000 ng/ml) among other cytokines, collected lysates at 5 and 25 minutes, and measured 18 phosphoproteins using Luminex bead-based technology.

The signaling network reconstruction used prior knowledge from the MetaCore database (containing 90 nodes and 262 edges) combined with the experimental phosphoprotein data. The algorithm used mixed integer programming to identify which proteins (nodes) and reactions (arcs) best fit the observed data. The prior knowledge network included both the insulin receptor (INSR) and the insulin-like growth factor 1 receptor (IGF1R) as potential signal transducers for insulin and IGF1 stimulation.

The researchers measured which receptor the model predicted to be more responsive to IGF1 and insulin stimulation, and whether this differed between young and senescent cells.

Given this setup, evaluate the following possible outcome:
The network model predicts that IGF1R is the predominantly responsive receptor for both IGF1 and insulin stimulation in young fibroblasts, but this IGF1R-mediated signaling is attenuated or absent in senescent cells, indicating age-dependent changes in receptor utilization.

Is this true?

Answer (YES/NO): NO